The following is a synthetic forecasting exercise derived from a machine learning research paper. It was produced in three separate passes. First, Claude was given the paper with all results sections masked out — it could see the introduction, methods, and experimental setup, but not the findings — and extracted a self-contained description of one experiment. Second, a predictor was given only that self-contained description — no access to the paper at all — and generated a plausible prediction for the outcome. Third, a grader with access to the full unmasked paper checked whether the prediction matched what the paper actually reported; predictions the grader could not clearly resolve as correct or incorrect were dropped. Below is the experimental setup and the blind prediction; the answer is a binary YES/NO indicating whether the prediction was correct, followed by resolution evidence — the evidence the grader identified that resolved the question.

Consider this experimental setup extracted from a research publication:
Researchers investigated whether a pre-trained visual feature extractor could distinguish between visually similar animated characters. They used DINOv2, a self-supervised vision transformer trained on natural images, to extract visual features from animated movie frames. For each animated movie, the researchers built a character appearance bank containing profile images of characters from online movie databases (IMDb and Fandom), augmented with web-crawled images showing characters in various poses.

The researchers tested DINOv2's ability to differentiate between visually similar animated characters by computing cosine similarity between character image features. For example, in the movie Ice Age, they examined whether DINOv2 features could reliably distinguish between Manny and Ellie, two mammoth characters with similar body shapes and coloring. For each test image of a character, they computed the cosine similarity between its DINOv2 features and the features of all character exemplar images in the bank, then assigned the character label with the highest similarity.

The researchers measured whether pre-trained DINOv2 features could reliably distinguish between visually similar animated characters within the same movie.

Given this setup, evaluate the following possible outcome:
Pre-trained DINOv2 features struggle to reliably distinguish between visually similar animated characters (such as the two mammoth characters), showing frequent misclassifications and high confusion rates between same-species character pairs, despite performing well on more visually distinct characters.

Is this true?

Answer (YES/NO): YES